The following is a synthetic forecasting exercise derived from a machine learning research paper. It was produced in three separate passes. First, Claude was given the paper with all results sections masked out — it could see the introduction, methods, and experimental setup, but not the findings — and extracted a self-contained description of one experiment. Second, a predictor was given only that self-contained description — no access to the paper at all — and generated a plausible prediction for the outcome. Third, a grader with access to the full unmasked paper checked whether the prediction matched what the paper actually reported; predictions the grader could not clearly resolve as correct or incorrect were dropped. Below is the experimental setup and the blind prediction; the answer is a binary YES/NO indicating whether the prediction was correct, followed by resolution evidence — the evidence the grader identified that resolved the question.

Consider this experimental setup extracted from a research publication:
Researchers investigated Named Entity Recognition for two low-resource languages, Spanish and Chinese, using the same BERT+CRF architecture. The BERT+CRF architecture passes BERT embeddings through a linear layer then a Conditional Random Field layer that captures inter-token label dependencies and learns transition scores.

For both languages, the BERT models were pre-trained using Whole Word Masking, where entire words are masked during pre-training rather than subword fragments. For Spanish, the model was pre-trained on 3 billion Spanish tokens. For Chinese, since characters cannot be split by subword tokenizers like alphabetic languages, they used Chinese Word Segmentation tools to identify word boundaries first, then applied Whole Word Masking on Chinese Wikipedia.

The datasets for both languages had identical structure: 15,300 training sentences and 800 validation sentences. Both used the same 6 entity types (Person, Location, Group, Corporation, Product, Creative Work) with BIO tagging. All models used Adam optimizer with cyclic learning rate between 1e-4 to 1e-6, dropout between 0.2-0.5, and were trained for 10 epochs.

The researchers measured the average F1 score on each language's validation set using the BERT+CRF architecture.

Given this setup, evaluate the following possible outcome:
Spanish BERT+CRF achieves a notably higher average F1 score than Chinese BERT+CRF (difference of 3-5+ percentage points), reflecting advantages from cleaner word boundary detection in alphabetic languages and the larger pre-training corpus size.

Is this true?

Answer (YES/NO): NO